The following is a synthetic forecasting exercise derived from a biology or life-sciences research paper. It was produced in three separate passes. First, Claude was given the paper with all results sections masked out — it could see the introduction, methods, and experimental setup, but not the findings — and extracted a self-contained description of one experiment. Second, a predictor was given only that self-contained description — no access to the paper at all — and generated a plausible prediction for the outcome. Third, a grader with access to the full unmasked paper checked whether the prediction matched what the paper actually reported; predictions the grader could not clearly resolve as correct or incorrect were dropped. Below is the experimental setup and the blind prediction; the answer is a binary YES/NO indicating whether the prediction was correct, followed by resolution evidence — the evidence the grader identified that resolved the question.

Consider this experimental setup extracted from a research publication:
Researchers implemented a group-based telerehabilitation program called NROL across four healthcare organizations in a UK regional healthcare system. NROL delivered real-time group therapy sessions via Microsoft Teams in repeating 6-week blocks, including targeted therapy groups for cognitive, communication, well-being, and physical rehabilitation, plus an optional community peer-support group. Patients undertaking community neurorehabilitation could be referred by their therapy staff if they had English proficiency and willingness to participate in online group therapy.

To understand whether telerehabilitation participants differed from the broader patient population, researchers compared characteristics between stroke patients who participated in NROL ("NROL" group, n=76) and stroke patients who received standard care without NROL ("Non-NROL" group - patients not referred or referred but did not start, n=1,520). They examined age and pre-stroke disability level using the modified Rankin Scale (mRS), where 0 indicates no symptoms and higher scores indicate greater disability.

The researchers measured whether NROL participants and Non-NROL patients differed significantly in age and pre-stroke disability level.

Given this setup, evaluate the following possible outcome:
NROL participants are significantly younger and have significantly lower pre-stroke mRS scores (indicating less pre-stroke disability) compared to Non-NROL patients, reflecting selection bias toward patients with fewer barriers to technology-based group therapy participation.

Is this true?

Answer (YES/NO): YES